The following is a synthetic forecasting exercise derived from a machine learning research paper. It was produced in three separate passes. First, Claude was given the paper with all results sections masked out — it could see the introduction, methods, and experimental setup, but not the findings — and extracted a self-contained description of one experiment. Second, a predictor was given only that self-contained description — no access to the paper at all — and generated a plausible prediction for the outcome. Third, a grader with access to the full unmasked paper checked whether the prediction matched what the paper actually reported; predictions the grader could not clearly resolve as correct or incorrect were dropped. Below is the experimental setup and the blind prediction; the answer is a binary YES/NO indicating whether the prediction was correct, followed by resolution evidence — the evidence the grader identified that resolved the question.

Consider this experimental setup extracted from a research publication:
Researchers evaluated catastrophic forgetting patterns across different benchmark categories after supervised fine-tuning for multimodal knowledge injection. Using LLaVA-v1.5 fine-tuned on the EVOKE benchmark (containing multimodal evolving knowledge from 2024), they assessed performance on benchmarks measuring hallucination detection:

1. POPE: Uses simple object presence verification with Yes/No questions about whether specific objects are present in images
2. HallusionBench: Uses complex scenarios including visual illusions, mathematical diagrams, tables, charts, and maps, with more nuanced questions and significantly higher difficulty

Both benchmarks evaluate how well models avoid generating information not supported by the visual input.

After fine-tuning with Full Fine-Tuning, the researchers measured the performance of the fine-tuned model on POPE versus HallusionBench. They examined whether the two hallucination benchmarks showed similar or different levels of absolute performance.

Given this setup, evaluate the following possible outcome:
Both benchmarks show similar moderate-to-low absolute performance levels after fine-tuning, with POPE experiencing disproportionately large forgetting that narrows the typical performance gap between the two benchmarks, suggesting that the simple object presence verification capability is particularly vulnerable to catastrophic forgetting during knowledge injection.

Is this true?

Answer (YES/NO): NO